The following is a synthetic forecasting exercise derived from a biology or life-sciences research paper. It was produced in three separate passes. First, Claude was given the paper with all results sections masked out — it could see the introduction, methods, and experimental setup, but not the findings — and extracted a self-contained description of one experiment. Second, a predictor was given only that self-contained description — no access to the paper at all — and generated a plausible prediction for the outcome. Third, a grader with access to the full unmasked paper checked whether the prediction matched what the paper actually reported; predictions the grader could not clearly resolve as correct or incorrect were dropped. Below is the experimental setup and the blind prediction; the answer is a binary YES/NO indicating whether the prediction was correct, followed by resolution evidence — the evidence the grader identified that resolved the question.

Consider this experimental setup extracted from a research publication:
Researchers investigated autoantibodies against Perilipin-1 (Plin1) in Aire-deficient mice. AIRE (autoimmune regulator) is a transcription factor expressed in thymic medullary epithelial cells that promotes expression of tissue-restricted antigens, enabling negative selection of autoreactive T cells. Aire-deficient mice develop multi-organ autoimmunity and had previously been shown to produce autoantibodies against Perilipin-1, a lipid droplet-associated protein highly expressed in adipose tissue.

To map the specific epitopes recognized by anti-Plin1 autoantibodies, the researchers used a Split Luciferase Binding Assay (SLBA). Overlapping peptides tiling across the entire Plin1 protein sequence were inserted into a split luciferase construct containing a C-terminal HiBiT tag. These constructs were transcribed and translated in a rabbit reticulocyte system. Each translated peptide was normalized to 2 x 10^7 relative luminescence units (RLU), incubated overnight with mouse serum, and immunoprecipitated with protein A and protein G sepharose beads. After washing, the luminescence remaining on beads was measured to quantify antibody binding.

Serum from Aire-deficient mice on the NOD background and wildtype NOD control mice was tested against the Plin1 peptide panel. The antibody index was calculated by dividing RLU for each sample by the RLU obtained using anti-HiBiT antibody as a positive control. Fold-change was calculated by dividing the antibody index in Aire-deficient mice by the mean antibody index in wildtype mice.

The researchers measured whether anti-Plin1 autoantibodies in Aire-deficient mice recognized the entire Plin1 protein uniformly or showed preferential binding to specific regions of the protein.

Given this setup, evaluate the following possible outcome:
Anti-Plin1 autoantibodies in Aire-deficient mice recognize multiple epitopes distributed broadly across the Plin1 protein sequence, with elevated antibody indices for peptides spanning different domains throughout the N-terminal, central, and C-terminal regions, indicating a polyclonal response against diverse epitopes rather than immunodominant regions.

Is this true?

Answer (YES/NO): NO